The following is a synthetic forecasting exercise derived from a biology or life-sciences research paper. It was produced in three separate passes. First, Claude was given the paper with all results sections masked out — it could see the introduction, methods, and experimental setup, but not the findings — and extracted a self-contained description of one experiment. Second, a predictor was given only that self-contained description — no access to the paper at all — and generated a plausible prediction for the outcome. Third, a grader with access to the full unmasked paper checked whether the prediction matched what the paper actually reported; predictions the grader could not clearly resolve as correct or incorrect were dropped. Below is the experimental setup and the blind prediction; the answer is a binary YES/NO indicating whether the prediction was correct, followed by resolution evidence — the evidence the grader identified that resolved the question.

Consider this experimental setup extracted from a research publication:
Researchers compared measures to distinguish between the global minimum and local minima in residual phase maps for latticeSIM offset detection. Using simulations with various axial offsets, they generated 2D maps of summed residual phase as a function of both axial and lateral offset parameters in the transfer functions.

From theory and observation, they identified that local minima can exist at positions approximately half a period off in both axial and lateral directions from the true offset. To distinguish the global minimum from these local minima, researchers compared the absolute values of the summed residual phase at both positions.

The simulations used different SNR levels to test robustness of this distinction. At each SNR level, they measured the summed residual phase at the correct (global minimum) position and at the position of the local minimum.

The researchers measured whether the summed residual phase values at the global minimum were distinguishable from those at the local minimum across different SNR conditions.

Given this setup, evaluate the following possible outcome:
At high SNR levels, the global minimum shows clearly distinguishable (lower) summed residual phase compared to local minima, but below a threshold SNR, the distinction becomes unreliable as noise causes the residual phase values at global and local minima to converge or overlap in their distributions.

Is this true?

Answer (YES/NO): YES